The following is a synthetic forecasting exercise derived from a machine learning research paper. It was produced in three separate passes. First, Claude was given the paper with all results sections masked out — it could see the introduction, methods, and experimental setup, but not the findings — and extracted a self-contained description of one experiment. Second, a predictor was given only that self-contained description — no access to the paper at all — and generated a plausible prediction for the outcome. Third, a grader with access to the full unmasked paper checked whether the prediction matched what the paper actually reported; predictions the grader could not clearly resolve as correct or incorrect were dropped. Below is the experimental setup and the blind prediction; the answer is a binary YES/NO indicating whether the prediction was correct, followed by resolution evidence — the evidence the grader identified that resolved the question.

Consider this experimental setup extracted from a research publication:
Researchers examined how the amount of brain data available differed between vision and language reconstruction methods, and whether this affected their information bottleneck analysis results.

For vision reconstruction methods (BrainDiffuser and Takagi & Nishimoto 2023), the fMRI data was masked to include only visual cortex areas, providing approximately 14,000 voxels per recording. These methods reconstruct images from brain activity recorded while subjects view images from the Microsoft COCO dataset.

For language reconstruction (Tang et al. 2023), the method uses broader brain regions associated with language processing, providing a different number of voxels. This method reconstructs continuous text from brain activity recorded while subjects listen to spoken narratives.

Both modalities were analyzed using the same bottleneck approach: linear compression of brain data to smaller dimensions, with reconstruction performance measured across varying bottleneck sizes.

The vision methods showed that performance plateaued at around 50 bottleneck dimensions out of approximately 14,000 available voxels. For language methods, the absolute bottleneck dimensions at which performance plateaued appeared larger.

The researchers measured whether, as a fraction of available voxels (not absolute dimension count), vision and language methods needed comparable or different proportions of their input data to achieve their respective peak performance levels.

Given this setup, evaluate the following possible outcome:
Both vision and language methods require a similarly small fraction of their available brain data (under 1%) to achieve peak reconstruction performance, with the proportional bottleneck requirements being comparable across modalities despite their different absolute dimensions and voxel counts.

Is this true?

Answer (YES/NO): NO